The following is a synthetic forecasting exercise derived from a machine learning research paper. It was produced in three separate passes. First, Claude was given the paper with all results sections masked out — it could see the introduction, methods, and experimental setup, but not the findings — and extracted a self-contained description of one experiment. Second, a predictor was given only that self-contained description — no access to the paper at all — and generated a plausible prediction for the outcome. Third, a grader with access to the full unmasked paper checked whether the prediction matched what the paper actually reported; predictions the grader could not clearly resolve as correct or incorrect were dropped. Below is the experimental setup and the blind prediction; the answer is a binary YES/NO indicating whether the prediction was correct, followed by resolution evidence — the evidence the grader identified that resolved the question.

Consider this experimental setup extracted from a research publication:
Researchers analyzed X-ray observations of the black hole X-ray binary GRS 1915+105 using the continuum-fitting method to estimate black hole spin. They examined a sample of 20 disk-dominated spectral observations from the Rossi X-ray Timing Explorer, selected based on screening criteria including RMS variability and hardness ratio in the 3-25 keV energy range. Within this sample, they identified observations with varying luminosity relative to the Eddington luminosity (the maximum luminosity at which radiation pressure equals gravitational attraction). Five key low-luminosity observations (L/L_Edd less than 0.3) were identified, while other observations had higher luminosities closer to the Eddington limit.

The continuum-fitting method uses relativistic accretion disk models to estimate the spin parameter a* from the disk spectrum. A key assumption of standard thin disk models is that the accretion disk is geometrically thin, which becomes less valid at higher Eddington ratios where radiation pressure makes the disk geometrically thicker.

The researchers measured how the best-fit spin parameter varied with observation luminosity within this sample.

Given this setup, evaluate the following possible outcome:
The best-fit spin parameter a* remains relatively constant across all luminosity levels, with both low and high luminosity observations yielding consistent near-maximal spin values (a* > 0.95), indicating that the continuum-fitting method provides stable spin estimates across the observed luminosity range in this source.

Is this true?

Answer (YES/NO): NO